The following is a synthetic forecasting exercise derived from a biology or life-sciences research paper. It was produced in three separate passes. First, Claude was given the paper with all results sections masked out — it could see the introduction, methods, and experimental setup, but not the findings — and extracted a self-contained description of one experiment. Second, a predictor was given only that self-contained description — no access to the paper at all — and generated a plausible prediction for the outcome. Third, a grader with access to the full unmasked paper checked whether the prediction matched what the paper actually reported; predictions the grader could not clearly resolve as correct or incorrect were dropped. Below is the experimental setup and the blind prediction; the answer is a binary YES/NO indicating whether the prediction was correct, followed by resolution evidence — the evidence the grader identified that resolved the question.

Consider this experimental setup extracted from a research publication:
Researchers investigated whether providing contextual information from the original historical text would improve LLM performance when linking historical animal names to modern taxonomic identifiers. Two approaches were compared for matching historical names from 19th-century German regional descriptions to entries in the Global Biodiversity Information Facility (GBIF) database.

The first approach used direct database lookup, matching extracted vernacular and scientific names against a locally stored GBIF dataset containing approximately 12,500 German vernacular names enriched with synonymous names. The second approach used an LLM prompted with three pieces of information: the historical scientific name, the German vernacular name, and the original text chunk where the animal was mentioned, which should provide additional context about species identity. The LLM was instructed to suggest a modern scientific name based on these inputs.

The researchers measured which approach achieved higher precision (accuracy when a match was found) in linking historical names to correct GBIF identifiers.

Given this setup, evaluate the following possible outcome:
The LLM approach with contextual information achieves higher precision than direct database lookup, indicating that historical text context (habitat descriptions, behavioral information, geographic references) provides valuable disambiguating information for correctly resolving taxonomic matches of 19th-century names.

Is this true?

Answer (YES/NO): NO